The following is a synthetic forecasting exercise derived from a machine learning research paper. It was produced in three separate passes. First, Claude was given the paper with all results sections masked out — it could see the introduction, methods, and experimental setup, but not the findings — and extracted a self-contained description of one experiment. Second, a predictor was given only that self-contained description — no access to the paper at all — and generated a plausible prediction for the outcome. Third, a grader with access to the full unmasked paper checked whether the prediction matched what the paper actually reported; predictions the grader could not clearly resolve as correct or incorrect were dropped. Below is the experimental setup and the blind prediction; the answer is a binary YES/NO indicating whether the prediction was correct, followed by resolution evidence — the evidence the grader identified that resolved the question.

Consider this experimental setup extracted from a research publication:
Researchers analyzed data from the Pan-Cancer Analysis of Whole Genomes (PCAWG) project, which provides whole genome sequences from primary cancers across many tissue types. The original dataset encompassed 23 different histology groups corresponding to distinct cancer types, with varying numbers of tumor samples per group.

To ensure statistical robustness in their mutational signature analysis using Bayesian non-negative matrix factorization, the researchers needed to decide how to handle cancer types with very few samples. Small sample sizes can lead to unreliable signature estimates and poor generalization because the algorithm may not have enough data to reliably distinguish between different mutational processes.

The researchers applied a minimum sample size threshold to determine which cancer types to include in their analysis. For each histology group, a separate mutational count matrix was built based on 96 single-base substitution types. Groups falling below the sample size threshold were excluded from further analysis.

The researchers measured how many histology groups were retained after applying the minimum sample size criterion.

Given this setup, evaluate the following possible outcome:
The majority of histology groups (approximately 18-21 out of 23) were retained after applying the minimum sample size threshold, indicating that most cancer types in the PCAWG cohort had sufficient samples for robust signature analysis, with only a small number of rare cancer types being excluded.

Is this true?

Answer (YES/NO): YES